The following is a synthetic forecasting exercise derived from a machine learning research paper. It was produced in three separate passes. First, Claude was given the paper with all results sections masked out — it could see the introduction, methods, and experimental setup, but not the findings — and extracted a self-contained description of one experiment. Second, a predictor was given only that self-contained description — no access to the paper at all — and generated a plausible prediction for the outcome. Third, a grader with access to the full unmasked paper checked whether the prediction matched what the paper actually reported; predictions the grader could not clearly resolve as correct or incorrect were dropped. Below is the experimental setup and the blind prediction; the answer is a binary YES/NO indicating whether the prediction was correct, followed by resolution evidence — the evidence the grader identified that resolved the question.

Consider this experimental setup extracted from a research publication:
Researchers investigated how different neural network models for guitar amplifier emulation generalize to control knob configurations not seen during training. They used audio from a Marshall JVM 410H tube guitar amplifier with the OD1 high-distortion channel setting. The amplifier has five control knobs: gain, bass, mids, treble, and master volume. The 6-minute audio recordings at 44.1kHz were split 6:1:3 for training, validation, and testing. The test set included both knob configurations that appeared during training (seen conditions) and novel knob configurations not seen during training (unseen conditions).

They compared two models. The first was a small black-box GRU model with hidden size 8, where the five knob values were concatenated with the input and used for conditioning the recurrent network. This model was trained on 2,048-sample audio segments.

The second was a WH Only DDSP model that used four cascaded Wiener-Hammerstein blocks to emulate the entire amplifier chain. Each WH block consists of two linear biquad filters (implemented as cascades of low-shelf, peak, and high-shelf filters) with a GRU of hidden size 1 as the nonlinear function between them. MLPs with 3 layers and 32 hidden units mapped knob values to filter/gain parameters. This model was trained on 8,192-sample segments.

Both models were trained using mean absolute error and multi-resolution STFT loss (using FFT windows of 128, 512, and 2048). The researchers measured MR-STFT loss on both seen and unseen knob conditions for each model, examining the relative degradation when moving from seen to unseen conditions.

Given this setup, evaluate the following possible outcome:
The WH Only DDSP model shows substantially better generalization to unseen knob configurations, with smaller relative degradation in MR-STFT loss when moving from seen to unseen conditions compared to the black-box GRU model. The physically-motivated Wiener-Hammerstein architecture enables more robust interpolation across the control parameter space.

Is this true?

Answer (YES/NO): NO